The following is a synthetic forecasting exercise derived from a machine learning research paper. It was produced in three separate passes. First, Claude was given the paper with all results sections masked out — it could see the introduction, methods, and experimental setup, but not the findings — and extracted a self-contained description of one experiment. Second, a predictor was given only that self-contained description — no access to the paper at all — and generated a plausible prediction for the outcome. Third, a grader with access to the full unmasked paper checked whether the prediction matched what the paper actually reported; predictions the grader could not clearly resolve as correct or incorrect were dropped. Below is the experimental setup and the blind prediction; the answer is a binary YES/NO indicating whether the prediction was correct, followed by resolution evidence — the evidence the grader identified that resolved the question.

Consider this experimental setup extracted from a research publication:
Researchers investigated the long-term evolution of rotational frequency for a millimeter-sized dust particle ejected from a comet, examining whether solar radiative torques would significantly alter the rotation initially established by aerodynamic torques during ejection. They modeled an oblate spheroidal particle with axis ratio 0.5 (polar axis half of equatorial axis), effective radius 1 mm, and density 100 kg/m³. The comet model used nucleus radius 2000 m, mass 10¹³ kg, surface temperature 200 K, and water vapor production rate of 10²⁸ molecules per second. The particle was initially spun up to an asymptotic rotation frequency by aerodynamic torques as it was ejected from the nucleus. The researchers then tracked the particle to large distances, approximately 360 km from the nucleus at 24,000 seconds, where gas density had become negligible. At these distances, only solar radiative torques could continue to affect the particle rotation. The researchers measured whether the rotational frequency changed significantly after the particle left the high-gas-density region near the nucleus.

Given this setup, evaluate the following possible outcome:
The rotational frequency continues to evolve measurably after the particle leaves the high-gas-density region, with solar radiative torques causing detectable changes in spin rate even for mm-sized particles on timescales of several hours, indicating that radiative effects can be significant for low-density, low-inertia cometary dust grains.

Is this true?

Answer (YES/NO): NO